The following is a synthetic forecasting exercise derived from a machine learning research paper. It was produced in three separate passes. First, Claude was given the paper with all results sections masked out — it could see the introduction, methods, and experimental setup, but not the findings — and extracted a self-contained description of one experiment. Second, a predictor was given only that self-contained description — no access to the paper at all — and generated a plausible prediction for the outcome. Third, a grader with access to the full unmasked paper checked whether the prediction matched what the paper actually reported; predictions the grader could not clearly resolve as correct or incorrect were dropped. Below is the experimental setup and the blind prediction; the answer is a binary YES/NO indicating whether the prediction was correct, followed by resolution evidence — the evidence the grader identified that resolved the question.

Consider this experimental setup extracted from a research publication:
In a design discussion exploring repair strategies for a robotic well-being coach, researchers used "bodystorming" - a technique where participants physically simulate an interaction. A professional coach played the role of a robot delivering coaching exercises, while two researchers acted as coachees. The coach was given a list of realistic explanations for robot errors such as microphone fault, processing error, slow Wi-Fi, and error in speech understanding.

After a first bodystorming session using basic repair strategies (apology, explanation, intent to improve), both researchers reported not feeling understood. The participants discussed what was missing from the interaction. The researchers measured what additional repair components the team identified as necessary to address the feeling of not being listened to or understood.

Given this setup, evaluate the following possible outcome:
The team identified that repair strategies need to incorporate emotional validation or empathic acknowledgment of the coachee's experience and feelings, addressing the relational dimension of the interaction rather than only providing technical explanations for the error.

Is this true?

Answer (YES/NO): YES